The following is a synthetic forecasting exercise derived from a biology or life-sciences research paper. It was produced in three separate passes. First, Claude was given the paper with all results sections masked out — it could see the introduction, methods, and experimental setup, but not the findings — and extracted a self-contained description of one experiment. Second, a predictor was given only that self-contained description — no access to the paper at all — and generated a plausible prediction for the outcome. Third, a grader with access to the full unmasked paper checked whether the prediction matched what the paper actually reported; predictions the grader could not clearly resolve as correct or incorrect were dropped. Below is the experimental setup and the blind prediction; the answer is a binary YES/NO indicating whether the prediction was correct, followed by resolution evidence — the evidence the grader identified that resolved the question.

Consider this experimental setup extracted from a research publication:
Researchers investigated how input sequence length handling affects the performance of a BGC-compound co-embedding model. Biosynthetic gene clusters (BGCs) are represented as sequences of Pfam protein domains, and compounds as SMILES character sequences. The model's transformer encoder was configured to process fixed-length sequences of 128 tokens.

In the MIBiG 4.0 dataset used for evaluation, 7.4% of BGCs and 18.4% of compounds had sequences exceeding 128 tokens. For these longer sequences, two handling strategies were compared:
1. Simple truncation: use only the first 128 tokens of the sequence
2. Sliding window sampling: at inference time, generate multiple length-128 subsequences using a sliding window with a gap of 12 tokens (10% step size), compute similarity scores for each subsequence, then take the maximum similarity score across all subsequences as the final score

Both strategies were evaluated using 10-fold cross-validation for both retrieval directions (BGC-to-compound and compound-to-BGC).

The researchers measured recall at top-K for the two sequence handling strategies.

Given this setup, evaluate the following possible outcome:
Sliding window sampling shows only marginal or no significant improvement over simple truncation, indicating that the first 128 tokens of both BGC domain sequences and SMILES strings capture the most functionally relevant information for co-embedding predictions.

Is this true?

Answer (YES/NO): YES